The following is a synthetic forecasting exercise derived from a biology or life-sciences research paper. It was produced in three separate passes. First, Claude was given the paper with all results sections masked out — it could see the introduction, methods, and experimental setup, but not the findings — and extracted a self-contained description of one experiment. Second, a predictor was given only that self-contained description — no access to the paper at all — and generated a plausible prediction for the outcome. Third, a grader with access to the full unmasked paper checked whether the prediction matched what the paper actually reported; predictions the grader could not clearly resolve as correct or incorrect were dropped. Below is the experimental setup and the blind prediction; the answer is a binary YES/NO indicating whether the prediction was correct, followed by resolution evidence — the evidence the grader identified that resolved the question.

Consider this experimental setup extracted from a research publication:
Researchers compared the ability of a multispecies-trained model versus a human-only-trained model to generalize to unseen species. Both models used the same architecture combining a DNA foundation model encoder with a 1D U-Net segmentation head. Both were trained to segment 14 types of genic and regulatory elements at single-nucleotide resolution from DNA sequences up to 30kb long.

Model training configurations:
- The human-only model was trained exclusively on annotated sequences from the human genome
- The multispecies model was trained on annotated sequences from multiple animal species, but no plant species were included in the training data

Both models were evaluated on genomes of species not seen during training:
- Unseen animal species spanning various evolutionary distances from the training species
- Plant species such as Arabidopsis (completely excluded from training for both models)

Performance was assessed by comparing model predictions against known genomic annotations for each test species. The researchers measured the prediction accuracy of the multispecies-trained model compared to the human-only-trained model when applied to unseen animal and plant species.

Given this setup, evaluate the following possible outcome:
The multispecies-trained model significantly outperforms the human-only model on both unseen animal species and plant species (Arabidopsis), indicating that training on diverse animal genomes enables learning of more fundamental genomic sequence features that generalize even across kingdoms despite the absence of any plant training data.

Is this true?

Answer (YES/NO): NO